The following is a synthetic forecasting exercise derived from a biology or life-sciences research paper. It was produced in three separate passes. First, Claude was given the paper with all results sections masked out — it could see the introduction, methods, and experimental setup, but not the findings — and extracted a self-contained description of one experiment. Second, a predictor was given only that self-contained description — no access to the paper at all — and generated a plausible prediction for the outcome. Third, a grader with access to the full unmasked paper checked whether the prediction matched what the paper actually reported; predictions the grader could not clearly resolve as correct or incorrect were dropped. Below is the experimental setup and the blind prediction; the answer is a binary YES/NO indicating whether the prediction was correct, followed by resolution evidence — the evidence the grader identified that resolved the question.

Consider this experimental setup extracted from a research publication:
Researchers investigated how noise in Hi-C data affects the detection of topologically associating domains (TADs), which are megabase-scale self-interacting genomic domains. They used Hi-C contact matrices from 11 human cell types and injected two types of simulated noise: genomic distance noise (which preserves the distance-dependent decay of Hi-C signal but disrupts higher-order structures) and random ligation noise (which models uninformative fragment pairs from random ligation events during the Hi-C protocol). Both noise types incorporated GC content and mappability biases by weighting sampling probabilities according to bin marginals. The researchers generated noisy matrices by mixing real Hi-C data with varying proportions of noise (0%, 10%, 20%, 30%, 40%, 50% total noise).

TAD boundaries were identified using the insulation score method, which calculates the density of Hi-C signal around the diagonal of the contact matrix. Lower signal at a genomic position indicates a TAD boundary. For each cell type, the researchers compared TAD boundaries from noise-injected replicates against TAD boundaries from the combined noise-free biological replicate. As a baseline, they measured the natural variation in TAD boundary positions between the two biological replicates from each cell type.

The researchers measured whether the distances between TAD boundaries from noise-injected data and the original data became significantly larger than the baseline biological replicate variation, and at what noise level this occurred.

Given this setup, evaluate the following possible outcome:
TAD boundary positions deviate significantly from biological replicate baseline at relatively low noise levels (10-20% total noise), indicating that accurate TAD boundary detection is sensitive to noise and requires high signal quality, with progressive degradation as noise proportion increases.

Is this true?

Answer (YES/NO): NO